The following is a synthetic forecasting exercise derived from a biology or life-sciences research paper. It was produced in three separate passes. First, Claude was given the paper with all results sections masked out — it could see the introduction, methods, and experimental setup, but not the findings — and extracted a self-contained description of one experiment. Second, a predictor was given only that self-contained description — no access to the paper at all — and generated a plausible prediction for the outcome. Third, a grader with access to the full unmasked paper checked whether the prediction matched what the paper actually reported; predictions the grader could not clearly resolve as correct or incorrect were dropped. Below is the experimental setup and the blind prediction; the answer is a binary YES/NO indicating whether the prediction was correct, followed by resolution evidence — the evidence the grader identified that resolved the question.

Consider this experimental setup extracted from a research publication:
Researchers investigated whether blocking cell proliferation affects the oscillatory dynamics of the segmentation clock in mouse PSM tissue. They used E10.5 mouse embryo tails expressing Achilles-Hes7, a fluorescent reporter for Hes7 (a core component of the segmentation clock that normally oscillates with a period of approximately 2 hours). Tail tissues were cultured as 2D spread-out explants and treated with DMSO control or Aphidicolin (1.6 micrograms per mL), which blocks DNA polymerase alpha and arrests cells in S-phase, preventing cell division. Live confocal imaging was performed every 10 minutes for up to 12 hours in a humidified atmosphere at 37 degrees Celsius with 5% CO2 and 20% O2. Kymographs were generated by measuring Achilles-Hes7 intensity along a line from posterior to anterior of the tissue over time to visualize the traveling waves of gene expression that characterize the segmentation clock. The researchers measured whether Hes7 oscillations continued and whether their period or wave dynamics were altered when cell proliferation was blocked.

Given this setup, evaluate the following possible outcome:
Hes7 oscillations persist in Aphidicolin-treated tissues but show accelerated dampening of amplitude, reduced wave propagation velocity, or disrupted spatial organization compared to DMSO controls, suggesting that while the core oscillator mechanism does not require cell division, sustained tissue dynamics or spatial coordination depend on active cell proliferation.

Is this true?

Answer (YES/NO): NO